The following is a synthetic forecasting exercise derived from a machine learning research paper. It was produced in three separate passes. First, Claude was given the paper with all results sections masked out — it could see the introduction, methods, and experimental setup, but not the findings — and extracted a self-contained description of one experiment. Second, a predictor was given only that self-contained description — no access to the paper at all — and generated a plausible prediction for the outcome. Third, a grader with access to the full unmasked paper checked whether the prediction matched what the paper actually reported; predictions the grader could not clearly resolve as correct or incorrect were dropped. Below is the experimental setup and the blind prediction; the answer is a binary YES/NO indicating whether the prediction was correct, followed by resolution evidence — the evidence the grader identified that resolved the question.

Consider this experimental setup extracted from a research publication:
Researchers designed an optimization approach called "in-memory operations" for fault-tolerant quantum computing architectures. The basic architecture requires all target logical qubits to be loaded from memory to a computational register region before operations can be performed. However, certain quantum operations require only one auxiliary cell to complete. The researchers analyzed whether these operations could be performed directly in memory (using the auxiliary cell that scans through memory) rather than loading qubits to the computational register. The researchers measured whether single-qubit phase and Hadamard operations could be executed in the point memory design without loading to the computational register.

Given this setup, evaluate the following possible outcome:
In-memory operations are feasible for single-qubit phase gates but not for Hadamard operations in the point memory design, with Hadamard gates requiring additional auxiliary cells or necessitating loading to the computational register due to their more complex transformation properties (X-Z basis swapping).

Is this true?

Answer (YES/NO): NO